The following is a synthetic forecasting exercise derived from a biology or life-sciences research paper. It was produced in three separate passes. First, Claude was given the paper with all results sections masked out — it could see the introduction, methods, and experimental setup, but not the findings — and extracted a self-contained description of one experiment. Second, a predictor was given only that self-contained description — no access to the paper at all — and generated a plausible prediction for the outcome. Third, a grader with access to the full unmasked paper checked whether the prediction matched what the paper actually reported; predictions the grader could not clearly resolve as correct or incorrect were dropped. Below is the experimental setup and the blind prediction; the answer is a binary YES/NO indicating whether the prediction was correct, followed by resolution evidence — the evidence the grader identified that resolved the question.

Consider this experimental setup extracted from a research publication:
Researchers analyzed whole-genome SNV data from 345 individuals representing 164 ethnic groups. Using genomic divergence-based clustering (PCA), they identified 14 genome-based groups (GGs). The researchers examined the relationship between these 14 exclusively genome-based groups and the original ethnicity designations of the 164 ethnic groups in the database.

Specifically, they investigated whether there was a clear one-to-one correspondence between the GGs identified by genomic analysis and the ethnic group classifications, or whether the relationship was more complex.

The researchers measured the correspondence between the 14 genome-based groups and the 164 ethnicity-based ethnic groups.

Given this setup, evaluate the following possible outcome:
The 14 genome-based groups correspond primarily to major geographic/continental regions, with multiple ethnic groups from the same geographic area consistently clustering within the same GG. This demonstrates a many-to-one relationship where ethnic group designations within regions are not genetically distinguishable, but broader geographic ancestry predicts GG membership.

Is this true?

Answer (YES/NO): YES